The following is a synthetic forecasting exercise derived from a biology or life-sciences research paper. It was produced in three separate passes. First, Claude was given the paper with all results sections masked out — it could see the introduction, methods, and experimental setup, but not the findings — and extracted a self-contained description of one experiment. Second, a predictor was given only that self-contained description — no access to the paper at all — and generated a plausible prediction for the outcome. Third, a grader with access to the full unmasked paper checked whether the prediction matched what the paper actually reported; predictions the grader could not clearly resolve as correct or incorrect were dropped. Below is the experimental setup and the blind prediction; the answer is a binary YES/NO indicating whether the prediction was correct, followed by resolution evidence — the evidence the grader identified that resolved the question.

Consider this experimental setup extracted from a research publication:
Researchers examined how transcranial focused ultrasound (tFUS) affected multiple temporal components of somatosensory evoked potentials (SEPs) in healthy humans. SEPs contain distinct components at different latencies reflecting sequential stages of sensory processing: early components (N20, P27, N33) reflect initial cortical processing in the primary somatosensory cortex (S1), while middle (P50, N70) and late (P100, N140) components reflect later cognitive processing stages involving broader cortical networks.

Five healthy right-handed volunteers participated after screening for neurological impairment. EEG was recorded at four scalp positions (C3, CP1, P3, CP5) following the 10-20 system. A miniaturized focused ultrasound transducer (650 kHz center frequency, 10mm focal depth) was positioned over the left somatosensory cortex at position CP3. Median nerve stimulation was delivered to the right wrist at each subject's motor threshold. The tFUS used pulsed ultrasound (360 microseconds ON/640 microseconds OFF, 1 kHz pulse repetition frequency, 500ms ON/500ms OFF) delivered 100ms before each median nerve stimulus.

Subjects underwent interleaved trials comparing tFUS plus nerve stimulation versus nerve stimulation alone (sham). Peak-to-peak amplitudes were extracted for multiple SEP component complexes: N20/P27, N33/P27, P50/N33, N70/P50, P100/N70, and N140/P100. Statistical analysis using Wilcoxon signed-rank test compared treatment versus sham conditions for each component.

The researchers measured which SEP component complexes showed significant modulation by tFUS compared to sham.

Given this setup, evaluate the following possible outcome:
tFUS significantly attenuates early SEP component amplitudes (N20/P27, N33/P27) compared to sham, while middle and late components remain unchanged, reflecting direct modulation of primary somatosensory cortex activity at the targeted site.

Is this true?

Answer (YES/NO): NO